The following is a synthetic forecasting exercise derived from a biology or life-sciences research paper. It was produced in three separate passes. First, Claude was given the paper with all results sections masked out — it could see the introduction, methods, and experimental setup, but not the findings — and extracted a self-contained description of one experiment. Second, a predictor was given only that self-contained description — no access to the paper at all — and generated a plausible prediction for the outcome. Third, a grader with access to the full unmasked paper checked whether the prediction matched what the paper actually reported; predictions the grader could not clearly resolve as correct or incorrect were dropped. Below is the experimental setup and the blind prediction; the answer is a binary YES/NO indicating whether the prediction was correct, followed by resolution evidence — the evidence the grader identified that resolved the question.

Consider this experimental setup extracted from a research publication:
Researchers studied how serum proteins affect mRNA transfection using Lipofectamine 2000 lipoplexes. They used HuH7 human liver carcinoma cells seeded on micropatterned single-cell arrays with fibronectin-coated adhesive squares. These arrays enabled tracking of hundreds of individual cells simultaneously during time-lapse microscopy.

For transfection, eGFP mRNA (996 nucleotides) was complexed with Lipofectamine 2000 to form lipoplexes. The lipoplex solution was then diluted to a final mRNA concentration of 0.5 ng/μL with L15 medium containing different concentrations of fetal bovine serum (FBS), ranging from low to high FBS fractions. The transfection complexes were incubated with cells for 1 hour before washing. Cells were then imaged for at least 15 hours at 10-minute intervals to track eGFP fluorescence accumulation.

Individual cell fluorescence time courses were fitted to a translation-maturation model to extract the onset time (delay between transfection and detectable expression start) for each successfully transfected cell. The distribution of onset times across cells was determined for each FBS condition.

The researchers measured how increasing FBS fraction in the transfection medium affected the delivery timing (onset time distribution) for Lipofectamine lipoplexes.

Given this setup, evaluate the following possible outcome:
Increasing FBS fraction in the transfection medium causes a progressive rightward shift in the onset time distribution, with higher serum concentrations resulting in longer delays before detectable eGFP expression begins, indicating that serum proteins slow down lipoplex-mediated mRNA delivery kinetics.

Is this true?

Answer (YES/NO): YES